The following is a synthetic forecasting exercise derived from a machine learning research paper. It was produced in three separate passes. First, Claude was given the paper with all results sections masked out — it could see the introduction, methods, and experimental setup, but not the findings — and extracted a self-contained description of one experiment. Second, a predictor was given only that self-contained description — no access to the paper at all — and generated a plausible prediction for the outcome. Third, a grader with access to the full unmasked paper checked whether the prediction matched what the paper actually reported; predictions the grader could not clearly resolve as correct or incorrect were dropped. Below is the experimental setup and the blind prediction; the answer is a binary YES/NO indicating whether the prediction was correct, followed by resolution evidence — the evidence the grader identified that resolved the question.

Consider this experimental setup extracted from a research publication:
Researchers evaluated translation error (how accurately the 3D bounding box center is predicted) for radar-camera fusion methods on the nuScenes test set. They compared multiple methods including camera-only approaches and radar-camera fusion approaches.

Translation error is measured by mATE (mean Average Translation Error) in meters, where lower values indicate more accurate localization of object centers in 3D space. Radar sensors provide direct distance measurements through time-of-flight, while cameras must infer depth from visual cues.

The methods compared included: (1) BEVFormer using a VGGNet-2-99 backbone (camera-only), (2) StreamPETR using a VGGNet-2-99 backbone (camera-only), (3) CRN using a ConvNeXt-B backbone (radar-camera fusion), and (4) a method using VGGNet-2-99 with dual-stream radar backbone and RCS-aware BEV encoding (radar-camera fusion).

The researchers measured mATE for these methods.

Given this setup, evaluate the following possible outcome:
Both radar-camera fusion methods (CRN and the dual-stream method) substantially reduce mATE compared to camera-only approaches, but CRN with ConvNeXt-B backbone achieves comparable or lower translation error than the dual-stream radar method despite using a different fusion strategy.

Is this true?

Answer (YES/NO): NO